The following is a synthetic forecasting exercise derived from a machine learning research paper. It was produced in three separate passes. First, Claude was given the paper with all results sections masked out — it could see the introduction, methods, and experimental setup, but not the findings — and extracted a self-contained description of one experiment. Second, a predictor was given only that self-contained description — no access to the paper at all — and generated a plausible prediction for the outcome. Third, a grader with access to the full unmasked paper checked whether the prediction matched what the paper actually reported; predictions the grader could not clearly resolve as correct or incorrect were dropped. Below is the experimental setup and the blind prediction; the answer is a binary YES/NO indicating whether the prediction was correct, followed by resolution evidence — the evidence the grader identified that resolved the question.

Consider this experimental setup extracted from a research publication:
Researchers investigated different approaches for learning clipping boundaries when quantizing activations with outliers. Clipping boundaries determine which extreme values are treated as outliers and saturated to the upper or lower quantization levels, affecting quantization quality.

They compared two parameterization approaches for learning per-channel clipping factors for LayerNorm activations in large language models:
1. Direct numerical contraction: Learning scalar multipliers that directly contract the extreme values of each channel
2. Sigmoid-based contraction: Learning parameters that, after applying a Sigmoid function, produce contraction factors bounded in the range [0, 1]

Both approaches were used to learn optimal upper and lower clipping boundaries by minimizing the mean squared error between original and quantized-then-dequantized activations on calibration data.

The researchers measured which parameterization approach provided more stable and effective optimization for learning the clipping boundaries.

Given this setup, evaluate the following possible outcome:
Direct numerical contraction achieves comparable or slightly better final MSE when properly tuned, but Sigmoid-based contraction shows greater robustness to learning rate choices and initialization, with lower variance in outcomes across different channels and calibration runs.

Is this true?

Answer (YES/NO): NO